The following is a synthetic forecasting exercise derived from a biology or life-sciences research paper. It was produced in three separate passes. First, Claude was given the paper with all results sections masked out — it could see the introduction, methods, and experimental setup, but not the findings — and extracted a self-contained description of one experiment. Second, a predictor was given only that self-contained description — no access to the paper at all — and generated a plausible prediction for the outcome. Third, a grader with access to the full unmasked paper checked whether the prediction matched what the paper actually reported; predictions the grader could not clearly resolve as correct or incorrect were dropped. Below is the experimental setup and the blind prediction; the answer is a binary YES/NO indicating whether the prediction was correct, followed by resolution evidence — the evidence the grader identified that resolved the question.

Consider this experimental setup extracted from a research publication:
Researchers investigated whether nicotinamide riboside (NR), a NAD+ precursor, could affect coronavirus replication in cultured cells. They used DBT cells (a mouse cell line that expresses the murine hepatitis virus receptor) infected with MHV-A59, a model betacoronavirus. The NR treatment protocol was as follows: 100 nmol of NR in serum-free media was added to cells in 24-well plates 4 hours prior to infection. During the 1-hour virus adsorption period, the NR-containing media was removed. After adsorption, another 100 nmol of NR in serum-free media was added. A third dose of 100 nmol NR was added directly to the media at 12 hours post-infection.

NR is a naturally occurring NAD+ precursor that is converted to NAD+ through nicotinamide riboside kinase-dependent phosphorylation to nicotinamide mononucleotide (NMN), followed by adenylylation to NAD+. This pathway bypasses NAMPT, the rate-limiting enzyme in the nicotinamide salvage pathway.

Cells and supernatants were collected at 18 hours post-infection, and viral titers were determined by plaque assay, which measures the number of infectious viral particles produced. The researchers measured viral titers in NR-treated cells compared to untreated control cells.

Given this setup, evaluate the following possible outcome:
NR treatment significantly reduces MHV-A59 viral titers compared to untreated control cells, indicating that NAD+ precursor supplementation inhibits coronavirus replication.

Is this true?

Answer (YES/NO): NO